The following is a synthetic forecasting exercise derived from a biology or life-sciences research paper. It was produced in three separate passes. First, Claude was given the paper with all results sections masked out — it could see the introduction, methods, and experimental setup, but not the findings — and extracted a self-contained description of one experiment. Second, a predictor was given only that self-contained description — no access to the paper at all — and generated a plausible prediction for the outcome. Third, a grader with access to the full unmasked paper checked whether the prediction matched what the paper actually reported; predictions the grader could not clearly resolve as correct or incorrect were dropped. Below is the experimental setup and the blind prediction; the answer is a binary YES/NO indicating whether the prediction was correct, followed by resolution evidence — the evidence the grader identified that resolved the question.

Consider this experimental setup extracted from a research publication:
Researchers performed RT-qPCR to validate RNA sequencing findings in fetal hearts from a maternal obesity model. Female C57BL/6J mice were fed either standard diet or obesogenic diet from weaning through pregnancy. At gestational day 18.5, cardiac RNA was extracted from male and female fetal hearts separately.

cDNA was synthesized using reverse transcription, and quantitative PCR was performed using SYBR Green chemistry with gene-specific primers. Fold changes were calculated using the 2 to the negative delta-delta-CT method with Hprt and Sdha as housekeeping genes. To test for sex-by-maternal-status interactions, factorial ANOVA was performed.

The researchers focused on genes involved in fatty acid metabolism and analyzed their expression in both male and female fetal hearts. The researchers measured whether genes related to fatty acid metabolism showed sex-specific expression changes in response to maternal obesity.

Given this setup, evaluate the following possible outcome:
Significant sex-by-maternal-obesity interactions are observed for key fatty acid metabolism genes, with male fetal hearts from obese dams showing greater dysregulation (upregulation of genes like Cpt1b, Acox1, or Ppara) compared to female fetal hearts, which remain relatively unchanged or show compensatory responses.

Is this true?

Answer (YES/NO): NO